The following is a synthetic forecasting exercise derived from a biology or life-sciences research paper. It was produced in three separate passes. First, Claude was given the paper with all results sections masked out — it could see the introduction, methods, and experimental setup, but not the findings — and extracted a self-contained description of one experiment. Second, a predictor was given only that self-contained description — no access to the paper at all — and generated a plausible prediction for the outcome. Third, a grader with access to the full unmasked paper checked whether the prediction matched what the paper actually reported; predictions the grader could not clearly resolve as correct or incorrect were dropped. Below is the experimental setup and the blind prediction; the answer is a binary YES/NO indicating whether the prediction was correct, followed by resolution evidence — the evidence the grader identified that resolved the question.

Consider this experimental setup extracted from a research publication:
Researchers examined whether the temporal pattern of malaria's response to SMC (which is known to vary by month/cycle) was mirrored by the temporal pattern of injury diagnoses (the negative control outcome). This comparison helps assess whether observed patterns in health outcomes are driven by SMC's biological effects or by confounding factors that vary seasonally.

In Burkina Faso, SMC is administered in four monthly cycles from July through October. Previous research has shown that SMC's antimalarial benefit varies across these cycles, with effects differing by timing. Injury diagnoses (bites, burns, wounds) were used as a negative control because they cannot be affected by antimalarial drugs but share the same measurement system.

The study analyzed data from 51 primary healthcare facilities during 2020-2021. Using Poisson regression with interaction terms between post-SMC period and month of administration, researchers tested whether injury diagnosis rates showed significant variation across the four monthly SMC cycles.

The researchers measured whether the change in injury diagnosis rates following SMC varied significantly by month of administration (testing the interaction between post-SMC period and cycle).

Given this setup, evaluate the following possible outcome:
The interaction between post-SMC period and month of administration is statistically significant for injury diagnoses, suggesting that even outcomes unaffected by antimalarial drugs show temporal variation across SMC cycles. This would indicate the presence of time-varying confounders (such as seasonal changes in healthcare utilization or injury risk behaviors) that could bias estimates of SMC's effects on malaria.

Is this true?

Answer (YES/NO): NO